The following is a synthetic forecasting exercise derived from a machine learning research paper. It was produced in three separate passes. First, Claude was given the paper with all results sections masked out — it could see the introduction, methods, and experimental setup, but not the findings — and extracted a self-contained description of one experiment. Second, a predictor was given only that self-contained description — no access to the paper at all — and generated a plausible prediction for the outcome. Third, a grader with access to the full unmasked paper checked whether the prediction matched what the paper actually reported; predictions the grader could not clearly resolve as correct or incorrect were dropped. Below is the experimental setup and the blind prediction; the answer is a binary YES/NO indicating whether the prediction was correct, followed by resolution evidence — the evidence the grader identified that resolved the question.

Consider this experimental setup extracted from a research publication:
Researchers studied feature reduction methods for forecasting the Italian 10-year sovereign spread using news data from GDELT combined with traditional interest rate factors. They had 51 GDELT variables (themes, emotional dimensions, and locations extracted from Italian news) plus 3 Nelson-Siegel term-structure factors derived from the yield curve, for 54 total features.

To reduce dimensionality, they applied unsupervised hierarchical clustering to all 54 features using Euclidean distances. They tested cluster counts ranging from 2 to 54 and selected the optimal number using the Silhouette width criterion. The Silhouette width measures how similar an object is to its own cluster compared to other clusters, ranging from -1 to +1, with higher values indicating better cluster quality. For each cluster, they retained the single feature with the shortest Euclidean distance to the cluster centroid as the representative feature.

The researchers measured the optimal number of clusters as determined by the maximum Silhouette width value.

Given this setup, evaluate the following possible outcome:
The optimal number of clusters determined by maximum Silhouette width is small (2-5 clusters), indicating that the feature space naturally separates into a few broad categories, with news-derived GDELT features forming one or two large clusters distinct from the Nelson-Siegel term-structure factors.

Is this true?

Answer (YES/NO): NO